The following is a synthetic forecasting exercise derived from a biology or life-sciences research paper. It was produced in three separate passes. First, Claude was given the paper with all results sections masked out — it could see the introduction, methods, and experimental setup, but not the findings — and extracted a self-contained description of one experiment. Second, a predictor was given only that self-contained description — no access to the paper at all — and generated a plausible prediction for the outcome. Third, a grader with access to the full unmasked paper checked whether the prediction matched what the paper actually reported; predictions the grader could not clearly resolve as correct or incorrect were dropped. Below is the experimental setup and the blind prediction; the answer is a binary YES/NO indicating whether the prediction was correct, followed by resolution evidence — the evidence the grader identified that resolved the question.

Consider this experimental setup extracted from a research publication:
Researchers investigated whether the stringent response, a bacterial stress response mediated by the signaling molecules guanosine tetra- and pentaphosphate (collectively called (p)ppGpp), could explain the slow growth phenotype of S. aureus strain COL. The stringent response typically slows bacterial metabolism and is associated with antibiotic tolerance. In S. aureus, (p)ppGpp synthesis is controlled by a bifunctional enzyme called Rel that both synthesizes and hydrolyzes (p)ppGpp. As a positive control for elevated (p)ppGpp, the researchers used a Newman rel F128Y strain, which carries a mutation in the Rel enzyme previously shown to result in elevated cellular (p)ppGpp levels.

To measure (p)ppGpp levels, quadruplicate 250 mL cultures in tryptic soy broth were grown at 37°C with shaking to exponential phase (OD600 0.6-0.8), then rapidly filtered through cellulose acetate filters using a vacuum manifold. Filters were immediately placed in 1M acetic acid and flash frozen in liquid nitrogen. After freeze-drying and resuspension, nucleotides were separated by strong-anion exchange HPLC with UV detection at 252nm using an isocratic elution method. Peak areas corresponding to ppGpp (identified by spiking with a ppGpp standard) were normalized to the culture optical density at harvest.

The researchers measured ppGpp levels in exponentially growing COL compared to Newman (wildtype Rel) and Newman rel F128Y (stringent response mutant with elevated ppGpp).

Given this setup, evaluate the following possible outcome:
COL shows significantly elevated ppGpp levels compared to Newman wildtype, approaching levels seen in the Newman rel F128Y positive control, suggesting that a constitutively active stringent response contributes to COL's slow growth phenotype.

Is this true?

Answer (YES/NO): NO